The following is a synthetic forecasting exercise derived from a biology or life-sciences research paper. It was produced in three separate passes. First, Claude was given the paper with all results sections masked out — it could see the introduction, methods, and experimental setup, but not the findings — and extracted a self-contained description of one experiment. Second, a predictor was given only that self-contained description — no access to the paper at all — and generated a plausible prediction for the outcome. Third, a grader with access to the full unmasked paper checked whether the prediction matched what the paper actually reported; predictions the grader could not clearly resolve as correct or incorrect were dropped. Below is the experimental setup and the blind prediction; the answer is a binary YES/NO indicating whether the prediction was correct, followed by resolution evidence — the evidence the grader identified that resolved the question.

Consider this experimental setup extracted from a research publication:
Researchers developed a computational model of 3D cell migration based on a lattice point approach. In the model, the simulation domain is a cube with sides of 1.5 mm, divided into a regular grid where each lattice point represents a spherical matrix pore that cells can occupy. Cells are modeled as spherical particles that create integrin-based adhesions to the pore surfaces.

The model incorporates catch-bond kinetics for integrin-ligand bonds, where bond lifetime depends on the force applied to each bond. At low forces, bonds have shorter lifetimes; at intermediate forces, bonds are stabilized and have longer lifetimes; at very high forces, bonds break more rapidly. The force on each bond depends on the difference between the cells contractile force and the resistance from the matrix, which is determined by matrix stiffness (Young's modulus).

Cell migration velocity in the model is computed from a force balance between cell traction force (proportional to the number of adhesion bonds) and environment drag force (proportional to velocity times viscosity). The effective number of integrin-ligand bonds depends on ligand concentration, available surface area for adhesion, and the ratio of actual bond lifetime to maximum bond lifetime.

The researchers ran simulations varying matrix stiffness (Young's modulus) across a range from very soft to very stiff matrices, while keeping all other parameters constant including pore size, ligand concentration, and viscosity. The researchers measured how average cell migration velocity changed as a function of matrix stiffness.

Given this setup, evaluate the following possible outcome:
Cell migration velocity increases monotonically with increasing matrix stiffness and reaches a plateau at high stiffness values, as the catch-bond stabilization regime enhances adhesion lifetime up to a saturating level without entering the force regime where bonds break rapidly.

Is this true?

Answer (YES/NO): NO